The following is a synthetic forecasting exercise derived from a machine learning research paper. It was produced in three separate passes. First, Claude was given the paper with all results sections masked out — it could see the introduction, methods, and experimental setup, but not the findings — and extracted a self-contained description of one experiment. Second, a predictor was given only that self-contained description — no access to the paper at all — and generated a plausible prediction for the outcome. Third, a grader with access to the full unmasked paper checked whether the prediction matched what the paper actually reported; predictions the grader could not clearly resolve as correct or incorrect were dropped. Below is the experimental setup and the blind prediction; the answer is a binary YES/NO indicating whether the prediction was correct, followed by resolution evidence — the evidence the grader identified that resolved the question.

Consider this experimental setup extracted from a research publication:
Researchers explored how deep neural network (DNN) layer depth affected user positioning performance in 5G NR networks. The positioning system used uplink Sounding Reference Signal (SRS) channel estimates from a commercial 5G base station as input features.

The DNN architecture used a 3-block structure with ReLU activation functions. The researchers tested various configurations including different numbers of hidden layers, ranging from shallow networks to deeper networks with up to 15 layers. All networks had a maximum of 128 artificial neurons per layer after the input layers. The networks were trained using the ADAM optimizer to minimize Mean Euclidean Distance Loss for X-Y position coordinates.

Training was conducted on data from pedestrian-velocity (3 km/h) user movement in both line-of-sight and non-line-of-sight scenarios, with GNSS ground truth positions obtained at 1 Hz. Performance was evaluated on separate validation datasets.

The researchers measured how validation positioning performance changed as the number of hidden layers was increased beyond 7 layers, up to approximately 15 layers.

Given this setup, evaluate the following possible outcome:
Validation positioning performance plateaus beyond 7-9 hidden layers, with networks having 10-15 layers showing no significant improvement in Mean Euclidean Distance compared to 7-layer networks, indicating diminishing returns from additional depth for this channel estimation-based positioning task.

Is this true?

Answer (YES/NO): YES